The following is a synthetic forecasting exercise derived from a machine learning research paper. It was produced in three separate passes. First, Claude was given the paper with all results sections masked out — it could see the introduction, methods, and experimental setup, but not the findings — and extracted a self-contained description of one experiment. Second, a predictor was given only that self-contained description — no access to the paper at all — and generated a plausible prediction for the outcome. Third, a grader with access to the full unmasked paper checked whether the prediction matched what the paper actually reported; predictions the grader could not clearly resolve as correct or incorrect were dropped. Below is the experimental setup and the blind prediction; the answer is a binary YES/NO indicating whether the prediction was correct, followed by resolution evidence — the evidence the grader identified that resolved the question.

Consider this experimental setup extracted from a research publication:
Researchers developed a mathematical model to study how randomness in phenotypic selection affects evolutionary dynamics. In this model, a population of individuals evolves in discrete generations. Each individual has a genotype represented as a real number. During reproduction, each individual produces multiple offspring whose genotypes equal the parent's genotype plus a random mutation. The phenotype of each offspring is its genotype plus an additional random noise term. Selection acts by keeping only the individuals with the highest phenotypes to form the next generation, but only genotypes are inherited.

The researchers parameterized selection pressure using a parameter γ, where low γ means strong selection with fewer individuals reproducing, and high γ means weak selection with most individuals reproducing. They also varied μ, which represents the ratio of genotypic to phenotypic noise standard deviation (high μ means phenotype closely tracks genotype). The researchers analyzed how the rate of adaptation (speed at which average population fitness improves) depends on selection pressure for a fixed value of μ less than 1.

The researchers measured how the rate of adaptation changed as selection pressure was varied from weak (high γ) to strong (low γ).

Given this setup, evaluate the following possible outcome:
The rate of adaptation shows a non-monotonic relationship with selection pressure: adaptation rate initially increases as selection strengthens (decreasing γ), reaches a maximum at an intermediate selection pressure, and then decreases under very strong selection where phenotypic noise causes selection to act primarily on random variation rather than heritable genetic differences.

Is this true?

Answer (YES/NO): YES